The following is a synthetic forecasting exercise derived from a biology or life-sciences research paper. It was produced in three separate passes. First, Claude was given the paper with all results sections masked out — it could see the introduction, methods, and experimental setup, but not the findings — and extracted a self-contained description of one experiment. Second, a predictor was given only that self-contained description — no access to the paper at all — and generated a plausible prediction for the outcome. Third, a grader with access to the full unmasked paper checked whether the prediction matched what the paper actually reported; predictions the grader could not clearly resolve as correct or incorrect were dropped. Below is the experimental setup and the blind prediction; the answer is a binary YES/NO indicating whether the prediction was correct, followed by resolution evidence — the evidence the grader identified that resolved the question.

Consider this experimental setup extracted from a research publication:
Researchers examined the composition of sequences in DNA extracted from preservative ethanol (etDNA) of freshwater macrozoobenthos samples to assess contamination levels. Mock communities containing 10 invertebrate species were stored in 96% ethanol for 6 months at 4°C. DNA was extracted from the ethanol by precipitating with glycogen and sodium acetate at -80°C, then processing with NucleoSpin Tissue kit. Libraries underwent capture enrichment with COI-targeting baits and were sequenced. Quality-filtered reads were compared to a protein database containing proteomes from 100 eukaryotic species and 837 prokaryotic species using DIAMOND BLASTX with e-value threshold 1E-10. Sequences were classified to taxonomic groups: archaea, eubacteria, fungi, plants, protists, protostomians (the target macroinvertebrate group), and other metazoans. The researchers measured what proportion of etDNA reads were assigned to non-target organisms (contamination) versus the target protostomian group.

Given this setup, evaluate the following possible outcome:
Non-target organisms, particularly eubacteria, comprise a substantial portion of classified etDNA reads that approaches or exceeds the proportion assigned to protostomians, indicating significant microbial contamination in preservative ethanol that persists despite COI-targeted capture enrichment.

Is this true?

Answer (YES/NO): YES